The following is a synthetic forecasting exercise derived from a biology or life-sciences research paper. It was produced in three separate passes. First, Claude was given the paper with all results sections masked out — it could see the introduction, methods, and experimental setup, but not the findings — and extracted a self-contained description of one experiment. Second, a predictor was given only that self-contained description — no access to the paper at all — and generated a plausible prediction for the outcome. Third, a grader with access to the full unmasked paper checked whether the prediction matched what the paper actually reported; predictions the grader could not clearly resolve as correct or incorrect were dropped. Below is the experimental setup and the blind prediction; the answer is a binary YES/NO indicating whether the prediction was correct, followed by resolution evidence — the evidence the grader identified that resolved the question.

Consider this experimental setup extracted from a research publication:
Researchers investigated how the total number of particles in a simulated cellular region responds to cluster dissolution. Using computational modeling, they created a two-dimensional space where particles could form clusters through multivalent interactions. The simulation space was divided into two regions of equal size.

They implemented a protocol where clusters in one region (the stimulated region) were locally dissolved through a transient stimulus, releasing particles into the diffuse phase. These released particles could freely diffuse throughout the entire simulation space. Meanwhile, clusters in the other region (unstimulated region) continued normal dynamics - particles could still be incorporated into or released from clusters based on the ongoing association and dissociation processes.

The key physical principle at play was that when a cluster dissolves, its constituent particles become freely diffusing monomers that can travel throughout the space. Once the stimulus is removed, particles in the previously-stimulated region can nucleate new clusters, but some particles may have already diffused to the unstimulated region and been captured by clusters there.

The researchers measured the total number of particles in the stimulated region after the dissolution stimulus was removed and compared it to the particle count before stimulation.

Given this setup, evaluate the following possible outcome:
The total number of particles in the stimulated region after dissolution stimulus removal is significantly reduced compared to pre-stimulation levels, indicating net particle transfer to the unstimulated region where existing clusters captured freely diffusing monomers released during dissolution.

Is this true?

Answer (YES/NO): YES